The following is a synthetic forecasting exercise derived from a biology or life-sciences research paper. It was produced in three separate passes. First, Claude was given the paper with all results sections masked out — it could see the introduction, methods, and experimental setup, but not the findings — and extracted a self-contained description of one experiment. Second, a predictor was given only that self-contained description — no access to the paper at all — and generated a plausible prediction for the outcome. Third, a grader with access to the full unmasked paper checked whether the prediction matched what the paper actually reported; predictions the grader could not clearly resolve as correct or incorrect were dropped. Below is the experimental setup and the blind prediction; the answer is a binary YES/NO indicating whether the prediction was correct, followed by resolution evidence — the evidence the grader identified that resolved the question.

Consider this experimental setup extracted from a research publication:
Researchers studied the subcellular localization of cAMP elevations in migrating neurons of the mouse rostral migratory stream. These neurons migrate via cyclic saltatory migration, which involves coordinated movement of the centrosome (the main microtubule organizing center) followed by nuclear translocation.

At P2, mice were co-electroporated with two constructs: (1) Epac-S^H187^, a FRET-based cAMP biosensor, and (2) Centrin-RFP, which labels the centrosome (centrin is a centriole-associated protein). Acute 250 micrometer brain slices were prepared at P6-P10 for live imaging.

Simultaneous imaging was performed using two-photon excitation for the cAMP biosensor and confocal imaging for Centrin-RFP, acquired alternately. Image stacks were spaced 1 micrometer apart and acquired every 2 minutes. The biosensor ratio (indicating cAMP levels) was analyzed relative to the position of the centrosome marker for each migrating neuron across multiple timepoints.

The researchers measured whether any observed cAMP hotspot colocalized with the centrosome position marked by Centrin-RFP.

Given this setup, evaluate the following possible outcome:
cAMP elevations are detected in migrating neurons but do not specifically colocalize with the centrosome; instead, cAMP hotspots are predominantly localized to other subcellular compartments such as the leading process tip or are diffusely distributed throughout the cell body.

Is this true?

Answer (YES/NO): NO